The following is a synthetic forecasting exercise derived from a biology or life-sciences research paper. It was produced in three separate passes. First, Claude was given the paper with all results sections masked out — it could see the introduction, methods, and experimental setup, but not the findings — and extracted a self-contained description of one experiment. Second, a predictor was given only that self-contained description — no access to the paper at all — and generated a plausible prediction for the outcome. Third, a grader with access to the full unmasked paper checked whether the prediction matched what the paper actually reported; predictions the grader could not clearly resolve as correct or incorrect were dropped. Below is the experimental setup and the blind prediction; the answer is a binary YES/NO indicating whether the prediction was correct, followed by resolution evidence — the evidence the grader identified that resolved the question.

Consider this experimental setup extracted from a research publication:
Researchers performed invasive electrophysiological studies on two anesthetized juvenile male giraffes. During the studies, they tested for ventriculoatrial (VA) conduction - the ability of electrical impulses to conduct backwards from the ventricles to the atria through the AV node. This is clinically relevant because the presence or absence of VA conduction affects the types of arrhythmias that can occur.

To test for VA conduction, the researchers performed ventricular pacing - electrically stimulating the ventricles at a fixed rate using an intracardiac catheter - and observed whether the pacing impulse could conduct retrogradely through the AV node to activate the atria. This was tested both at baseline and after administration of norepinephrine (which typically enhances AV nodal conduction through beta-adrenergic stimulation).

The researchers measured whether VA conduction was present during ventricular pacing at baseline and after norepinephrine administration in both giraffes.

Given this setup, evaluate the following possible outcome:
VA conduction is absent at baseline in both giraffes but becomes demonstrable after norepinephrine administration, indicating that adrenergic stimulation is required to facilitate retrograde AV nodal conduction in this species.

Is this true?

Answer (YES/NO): NO